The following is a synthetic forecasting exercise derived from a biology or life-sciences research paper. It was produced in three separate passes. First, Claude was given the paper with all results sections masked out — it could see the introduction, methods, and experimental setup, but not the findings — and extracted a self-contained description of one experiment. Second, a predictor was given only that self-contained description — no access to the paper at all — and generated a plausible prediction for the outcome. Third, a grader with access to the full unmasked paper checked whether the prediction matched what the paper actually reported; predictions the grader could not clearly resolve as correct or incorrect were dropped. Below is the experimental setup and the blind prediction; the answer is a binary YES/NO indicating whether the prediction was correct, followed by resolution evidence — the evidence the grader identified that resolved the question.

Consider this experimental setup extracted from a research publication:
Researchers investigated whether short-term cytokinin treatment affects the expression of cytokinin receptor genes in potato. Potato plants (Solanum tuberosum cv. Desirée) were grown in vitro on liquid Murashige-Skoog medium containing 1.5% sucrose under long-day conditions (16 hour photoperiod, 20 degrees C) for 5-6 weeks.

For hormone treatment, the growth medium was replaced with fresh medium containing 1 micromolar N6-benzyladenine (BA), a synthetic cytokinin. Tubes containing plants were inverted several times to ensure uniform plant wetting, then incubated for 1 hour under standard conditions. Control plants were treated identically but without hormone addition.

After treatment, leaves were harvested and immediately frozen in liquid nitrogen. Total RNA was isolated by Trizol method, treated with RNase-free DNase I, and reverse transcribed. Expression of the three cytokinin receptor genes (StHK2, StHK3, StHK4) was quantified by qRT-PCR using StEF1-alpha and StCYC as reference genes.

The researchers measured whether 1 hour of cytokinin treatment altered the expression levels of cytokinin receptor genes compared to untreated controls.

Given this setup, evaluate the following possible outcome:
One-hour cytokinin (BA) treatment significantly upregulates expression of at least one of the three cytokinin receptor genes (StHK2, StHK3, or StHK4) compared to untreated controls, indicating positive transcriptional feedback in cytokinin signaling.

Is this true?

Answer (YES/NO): YES